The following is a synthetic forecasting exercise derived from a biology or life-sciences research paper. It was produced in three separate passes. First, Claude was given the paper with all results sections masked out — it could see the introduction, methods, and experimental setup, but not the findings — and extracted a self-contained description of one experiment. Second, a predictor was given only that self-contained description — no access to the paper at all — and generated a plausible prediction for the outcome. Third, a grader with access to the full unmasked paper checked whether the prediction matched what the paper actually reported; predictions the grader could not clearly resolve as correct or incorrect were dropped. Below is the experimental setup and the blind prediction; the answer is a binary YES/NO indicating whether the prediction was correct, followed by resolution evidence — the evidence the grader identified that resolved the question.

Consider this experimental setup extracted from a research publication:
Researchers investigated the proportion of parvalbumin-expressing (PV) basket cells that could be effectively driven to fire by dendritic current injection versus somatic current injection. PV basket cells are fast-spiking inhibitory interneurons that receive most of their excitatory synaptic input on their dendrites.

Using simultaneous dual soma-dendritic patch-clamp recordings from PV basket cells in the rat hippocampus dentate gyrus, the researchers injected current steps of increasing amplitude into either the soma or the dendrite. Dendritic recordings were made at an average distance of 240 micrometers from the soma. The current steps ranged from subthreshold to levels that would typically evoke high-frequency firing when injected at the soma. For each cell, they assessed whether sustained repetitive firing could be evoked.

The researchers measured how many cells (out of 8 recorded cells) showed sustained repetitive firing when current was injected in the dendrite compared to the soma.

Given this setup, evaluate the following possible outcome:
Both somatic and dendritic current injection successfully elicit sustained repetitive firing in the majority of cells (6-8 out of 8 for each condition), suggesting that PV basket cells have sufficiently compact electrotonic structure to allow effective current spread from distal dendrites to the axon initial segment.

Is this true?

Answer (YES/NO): NO